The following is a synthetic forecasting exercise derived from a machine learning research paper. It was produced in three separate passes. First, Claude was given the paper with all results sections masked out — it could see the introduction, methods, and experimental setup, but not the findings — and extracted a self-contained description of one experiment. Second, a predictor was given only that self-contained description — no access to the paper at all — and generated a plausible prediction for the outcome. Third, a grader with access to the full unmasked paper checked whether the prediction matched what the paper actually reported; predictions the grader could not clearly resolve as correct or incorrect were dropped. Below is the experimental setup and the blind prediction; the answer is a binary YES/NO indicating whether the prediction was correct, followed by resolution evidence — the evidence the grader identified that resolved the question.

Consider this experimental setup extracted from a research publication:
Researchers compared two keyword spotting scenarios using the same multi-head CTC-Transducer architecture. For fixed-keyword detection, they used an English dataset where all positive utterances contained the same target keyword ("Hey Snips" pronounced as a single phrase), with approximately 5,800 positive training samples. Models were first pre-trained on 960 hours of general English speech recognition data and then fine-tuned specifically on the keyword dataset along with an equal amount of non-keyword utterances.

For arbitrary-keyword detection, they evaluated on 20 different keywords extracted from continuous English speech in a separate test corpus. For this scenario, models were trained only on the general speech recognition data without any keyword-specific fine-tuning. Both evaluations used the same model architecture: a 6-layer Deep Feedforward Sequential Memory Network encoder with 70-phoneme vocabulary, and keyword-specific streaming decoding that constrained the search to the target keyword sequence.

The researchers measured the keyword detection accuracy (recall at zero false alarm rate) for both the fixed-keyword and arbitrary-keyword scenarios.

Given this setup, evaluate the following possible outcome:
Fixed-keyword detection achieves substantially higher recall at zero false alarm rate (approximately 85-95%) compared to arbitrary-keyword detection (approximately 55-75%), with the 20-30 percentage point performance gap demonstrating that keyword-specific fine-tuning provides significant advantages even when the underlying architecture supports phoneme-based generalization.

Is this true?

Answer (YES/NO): NO